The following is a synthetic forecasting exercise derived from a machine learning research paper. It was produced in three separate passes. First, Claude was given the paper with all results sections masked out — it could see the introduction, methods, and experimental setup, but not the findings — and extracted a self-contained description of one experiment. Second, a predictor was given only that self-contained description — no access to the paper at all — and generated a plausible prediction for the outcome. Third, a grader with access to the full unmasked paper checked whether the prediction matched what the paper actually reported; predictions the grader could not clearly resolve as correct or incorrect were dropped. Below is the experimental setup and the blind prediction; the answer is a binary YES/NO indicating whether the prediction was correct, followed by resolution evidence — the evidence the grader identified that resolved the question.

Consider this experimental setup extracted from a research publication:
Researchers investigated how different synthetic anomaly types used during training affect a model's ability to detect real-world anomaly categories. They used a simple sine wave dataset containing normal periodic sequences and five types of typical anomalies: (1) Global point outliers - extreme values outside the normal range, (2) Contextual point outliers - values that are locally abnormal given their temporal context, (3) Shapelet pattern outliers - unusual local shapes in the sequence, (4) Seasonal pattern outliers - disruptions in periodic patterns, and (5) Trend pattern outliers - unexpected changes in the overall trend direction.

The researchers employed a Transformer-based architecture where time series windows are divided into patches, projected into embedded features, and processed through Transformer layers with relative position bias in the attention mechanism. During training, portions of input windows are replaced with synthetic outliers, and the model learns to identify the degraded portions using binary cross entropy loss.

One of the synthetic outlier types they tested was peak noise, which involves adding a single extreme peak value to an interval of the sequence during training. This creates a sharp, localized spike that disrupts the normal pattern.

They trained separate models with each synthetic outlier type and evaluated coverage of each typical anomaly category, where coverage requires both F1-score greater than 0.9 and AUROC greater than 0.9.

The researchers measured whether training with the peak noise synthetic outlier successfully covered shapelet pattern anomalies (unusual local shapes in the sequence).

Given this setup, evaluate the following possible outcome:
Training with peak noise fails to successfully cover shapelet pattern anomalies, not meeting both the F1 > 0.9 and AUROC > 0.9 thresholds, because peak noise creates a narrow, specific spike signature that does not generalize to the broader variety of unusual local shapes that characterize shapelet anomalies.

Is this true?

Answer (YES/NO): YES